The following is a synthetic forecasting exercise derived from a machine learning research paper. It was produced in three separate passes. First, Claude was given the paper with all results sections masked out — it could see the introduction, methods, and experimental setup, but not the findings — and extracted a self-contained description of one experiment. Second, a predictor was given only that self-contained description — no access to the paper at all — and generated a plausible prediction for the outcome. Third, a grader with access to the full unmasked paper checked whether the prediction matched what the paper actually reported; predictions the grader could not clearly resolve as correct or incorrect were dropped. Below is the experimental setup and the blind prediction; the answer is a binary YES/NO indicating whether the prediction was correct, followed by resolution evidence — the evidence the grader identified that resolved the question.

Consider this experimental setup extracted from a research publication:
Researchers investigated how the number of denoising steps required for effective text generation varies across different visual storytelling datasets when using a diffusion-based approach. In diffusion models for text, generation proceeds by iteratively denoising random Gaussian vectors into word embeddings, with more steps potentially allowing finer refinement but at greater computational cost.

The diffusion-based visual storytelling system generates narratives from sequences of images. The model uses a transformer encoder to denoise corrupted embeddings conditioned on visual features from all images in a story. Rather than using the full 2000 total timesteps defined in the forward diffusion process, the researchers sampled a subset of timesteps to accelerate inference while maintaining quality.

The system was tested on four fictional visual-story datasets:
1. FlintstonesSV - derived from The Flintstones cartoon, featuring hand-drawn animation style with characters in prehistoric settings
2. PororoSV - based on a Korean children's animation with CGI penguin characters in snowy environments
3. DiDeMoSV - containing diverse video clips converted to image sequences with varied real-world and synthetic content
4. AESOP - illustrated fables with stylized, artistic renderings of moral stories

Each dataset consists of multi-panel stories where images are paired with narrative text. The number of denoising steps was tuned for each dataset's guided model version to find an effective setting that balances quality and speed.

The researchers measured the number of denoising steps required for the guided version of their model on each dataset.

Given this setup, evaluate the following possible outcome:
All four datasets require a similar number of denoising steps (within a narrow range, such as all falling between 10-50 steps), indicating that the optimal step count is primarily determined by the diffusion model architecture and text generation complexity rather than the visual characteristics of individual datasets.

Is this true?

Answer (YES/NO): NO